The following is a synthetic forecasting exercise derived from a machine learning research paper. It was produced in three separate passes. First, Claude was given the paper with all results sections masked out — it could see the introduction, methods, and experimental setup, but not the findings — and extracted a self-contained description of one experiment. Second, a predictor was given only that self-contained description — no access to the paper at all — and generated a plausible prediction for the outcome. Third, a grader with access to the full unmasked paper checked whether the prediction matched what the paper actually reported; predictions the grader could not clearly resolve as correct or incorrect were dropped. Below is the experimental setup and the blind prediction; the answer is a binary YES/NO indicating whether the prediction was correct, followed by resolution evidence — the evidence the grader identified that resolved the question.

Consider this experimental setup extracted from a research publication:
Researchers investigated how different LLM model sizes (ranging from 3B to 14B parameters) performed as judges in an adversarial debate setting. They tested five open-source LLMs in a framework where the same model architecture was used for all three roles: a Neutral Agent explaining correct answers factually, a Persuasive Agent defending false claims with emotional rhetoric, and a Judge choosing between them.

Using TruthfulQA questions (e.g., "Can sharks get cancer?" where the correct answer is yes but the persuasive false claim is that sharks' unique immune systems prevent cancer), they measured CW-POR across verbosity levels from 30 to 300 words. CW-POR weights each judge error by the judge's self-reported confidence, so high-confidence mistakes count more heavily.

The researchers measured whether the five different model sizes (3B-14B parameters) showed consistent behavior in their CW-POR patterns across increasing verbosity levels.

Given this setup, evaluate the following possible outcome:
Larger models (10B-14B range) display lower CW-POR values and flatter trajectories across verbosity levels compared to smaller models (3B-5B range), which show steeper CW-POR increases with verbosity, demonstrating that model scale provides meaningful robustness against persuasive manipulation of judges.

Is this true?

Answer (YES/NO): NO